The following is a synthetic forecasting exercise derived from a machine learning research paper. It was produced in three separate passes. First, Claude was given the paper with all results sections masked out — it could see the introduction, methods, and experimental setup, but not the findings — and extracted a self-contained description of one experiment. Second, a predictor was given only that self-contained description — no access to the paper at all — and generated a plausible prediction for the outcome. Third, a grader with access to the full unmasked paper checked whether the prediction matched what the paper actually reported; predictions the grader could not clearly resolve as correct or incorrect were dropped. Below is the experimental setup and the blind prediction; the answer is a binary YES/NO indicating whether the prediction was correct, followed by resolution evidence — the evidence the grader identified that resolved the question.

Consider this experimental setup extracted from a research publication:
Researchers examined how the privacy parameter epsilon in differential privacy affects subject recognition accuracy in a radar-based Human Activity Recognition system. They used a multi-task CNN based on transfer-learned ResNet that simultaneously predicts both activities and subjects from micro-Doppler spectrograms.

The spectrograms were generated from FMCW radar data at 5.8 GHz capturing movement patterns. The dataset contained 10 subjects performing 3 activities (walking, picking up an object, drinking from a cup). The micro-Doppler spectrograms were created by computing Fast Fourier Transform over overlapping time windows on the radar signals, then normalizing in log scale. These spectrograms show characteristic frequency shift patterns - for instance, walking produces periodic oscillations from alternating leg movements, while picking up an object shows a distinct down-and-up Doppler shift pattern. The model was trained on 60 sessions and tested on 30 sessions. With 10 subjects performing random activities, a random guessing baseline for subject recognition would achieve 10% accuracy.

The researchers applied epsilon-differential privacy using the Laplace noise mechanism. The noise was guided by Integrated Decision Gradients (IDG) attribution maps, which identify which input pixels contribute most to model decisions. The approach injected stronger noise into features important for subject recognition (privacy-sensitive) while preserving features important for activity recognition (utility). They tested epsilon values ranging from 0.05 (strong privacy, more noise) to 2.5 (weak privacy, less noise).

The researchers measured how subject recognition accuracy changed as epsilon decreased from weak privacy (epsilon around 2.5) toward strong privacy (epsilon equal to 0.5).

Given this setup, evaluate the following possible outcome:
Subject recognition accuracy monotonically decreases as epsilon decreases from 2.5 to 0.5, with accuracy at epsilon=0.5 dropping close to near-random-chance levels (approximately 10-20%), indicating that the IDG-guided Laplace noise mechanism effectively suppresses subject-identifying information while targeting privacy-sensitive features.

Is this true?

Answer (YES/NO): YES